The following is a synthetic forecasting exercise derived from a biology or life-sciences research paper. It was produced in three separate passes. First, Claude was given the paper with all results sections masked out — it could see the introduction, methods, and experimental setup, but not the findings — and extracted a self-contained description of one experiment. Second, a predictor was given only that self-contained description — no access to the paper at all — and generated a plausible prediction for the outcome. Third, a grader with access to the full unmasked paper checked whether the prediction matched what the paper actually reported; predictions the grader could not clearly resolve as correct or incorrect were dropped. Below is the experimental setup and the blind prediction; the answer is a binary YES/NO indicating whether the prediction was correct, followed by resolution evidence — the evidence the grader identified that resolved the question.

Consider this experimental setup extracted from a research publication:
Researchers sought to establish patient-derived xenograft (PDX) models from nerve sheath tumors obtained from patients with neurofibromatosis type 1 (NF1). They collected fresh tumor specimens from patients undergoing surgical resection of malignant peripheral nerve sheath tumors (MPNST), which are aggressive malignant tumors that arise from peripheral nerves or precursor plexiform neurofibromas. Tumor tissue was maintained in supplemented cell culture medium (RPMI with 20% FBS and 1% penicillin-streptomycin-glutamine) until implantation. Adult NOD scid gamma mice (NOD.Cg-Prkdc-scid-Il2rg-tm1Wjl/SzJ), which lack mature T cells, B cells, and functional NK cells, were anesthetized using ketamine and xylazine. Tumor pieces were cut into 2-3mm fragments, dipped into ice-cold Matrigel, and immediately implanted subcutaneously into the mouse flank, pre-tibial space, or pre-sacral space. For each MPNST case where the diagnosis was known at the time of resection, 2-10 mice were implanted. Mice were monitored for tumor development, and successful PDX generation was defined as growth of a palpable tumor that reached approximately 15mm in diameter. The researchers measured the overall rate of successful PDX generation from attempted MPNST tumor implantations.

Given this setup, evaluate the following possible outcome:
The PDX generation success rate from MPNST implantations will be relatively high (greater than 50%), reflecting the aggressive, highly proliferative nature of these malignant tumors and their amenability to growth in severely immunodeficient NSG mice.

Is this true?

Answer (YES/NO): NO